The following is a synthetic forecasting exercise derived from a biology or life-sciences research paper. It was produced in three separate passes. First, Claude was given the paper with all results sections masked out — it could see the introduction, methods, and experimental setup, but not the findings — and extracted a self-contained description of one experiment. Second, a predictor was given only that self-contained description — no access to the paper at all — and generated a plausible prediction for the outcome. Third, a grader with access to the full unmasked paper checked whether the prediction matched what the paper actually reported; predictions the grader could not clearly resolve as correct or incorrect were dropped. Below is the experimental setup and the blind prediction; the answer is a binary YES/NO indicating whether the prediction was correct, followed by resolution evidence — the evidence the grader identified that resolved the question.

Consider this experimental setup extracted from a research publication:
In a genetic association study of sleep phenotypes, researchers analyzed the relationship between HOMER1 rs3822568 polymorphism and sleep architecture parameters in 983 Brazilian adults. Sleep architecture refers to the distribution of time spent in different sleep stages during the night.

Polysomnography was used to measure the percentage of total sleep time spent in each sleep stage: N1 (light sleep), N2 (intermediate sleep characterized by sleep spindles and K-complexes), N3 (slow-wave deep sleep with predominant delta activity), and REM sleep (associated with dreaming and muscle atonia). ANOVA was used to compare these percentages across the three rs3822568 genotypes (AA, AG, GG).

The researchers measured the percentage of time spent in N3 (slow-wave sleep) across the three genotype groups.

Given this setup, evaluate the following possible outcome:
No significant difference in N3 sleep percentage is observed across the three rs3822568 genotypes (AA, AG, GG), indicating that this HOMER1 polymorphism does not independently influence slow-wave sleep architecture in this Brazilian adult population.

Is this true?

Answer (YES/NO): YES